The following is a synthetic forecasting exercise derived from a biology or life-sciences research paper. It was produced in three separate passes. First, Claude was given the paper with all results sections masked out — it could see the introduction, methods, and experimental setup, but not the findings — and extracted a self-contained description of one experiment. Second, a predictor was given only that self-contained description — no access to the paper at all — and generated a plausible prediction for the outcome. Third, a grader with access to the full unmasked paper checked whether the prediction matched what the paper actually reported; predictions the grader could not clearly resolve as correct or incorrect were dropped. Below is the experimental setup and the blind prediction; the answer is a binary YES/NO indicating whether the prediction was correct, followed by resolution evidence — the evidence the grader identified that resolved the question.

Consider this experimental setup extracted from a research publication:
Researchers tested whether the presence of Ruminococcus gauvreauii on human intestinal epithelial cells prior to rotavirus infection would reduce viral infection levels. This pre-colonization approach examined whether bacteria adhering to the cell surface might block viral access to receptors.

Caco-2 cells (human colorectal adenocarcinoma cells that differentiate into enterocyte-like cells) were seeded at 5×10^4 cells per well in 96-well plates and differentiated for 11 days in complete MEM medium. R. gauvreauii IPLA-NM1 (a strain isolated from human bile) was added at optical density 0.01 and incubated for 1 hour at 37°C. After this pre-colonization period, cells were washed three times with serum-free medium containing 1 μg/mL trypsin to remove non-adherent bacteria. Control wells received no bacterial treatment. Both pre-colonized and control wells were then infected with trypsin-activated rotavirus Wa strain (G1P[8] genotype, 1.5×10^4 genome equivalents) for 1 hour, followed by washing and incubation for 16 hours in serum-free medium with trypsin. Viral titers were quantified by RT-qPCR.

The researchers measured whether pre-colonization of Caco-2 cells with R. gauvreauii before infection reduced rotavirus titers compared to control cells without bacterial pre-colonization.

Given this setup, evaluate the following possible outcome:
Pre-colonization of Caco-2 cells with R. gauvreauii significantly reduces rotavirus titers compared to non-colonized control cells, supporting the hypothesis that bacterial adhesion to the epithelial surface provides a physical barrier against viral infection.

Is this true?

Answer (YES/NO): YES